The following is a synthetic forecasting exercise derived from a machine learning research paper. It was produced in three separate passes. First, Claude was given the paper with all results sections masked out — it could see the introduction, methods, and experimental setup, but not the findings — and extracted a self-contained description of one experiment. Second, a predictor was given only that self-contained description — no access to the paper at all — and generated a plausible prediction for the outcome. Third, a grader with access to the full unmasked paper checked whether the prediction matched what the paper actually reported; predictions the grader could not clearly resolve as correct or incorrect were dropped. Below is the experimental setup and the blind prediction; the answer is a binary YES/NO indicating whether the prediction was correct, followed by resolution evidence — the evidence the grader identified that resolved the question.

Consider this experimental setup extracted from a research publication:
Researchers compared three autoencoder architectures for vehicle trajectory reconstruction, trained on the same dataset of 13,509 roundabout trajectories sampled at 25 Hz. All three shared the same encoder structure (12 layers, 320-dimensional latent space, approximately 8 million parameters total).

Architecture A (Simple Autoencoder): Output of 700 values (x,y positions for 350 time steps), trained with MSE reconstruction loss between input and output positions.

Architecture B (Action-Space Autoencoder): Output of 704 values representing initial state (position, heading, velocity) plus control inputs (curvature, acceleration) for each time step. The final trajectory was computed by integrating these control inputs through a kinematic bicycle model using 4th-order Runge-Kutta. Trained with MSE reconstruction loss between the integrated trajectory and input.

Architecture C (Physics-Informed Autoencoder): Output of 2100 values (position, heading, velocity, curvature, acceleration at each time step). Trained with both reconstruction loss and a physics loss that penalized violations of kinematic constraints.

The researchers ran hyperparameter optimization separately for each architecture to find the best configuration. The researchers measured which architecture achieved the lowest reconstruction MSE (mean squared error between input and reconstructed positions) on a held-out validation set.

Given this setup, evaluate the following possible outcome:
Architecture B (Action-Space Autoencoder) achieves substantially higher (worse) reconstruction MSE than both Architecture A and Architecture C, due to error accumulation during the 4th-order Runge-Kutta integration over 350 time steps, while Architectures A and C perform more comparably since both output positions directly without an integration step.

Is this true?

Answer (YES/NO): YES